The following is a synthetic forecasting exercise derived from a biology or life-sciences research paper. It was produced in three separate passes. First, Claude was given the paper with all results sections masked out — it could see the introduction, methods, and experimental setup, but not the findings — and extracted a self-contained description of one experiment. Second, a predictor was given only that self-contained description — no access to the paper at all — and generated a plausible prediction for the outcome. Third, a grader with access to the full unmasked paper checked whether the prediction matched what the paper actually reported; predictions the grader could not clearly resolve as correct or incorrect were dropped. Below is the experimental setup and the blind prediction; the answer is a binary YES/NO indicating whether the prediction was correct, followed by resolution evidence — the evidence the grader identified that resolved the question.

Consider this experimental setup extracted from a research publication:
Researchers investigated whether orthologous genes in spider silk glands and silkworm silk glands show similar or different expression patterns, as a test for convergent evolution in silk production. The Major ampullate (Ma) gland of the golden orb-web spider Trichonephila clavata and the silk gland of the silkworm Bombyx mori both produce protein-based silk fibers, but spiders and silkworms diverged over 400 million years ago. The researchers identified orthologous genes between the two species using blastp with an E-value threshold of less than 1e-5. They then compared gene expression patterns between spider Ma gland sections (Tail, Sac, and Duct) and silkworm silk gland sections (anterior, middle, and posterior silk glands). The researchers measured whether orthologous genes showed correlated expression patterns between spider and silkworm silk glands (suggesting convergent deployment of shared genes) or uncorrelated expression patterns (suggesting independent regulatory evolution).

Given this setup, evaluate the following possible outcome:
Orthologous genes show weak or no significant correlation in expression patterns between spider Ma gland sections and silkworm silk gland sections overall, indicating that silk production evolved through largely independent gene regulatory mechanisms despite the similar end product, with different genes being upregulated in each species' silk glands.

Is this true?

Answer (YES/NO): NO